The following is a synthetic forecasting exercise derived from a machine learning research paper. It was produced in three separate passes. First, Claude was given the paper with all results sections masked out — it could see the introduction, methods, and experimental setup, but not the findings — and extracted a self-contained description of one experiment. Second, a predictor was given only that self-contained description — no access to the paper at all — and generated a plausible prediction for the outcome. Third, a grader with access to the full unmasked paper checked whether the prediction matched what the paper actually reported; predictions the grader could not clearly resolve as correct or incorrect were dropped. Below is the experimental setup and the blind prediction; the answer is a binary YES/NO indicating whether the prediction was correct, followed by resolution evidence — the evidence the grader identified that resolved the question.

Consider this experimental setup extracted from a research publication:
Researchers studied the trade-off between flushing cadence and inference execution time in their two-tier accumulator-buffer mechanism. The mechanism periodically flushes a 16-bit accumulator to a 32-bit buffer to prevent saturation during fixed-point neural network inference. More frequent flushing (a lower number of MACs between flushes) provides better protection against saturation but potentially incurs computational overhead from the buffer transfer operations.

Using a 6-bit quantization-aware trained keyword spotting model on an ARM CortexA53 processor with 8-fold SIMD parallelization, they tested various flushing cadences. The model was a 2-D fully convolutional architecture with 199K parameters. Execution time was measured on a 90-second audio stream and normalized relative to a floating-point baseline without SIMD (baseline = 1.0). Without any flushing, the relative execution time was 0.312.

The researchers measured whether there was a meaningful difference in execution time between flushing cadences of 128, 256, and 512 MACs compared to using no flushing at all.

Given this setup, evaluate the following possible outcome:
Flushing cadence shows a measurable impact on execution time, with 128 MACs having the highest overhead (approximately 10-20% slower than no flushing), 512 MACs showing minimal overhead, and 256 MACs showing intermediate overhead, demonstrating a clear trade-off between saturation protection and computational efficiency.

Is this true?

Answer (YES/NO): NO